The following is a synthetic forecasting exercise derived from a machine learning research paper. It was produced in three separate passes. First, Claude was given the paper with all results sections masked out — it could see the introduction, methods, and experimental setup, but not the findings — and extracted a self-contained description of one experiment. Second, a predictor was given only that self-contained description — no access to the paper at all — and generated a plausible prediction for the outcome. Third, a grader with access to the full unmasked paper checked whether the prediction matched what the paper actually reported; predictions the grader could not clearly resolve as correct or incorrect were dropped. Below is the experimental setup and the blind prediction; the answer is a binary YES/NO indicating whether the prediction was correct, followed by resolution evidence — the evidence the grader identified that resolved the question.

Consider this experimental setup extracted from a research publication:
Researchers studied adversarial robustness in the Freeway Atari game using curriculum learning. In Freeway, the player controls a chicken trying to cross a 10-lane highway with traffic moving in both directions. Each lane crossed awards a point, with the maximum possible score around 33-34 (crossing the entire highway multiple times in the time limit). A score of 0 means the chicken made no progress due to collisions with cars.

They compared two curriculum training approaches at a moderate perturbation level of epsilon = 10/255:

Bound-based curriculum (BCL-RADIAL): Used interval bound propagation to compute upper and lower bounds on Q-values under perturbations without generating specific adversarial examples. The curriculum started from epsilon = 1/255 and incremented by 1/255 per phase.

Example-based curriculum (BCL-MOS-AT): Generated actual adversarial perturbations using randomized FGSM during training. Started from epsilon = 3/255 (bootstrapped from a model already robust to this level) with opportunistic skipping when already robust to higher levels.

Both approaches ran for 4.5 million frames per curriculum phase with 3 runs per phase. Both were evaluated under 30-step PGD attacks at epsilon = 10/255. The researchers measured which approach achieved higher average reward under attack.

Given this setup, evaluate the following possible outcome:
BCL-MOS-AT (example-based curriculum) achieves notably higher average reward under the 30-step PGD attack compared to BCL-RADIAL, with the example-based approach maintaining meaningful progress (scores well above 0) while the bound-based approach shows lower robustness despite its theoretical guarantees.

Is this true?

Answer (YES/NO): NO